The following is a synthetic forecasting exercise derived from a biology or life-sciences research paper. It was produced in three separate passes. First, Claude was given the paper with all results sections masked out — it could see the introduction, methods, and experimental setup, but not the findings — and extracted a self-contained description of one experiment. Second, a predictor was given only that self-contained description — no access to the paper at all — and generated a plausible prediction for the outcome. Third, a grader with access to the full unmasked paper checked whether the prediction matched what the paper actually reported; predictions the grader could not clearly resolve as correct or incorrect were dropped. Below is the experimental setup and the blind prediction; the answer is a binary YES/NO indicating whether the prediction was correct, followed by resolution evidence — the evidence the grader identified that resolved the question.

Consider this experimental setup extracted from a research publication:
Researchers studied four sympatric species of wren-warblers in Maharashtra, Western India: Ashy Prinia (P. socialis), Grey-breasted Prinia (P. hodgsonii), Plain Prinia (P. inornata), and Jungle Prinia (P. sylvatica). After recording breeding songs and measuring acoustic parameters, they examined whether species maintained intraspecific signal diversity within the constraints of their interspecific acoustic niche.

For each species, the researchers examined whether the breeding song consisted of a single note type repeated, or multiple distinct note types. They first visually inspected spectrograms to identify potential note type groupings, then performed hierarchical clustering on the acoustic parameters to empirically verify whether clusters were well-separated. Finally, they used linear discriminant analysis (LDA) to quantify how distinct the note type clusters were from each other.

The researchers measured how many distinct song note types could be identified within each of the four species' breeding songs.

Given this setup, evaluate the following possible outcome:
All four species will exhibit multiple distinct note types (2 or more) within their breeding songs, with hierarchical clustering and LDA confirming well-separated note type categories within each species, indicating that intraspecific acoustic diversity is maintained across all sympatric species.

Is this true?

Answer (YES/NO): NO